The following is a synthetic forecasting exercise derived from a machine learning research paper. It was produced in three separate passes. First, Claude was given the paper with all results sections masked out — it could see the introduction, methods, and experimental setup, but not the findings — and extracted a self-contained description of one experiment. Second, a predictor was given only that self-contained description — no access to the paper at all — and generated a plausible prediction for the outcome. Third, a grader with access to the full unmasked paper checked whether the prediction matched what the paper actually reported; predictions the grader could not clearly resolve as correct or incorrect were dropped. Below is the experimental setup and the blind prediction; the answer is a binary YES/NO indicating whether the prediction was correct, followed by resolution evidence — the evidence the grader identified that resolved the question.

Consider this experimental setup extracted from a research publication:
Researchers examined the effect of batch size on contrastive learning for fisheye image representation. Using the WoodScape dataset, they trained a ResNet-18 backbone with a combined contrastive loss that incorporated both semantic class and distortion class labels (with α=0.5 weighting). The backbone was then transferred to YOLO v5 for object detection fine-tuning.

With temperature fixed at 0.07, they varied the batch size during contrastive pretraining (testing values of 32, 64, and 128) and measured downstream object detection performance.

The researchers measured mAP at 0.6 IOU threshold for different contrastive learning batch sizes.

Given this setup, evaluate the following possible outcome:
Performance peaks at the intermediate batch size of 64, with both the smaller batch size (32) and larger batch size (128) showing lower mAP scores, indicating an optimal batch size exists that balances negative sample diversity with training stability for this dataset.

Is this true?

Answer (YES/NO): YES